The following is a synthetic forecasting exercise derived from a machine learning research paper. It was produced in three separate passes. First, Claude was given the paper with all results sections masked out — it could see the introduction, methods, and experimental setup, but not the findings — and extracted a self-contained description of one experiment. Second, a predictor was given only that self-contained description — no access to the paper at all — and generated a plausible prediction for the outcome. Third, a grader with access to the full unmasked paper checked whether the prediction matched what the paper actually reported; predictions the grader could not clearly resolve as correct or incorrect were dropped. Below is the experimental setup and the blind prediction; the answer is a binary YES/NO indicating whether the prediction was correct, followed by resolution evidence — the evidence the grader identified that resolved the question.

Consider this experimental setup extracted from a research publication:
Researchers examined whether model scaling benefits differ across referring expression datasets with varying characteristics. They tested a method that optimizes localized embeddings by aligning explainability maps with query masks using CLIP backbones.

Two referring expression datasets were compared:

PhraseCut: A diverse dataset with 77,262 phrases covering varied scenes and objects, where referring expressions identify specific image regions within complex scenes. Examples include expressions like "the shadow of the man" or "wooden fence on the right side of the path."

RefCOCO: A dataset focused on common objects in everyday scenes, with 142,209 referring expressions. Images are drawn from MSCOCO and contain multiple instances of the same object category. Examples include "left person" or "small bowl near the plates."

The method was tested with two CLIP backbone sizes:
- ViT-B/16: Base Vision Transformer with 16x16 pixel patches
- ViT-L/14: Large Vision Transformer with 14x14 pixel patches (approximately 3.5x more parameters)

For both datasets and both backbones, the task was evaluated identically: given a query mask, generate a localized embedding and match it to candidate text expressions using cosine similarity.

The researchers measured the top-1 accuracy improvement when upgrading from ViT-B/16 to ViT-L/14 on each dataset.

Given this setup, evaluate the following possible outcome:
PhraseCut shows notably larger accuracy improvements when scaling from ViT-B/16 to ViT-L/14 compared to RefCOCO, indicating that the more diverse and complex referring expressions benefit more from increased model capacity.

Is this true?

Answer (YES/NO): YES